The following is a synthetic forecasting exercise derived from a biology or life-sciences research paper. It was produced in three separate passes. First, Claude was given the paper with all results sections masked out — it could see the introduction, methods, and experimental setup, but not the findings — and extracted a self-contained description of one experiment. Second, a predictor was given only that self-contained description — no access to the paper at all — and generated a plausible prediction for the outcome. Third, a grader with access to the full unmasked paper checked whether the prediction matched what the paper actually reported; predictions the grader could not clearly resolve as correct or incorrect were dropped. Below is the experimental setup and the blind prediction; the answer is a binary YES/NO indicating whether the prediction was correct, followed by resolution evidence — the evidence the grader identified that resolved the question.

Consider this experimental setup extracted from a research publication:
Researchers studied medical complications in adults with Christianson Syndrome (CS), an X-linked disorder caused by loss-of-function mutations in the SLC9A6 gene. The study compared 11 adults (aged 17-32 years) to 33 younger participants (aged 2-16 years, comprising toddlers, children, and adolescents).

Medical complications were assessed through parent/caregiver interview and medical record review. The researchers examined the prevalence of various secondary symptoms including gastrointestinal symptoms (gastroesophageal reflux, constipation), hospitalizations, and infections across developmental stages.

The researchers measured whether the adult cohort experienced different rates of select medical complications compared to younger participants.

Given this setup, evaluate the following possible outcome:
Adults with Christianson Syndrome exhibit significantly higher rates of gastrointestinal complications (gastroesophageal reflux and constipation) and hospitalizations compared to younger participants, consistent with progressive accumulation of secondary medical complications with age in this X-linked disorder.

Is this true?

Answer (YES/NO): YES